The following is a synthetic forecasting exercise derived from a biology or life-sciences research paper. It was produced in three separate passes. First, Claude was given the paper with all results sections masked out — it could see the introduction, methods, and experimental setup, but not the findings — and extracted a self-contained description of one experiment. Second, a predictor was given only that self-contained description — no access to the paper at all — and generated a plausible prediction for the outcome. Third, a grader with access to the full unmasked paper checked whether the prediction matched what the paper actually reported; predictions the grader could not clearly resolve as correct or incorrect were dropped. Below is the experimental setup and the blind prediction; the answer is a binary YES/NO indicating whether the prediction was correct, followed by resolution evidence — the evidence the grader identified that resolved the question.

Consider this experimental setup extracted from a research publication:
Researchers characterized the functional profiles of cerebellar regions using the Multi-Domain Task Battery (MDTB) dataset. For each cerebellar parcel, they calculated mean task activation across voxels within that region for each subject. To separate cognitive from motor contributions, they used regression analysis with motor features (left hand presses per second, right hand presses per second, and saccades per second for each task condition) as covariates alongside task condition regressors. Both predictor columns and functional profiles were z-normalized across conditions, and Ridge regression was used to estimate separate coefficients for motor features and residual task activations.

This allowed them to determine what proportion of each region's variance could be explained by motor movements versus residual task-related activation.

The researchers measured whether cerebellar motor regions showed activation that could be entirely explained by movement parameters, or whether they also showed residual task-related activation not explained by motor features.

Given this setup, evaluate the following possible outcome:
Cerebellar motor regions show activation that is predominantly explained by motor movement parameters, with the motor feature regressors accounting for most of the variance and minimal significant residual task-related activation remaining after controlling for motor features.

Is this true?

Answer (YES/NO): NO